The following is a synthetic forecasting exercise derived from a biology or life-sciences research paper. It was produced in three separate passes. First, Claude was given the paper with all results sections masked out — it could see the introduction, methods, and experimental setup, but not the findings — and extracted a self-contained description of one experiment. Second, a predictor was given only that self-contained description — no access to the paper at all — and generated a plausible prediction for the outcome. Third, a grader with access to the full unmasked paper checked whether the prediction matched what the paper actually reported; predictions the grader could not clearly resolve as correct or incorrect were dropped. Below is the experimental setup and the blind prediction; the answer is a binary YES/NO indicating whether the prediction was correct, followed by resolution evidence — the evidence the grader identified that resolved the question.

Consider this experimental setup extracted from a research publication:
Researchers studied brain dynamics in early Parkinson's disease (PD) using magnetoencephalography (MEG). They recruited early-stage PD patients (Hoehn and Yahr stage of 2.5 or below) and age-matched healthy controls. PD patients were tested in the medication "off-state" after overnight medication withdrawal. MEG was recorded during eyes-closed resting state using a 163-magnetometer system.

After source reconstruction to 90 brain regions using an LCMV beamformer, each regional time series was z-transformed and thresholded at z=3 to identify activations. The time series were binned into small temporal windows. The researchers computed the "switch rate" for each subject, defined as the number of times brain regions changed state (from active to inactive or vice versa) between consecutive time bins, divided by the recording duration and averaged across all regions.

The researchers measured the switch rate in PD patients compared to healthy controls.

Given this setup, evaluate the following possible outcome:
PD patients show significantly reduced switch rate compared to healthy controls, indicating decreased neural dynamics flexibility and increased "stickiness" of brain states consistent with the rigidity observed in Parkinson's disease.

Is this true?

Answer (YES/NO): NO